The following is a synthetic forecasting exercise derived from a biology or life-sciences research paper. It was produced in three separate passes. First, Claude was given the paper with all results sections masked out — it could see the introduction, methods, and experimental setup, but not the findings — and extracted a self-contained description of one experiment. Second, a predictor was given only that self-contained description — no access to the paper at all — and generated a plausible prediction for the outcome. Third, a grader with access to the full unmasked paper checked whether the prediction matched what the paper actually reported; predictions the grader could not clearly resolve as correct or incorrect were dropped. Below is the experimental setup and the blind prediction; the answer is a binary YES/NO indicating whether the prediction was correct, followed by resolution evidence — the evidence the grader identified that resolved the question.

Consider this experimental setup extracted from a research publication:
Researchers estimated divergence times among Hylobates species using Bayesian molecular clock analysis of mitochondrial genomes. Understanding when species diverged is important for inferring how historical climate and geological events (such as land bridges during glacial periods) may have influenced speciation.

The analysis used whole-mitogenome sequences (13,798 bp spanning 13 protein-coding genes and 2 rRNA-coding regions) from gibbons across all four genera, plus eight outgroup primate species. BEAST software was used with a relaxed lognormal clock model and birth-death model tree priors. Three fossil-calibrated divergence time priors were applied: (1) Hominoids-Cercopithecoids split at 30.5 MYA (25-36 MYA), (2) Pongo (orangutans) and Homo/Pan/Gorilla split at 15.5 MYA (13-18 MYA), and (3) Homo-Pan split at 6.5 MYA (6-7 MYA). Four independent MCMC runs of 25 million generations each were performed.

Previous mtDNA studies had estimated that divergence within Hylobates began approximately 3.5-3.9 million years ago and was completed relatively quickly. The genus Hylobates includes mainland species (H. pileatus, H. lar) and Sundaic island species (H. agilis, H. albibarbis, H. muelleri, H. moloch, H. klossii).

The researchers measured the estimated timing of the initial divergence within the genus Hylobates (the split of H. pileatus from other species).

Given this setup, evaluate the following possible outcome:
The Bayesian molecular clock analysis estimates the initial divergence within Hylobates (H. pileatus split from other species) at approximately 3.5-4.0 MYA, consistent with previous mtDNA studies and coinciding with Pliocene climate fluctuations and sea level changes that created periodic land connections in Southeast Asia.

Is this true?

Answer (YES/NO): NO